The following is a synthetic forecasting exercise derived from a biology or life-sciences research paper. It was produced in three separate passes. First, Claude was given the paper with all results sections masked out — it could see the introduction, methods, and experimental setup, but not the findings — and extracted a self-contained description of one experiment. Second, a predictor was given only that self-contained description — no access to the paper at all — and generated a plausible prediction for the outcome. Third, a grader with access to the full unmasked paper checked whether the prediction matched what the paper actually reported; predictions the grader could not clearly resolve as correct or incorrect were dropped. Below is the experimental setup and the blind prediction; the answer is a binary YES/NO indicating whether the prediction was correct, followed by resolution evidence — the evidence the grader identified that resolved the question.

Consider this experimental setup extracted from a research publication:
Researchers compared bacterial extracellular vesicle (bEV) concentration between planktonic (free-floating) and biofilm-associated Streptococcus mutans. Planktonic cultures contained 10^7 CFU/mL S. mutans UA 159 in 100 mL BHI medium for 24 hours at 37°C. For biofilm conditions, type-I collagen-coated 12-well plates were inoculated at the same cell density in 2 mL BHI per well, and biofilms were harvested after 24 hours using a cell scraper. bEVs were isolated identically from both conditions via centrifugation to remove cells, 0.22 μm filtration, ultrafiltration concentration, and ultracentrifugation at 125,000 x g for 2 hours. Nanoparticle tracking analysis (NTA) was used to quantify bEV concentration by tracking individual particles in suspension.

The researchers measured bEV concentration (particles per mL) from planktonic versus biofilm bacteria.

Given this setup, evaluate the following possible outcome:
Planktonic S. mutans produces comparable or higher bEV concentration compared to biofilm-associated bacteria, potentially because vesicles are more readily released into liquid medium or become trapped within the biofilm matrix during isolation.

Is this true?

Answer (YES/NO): YES